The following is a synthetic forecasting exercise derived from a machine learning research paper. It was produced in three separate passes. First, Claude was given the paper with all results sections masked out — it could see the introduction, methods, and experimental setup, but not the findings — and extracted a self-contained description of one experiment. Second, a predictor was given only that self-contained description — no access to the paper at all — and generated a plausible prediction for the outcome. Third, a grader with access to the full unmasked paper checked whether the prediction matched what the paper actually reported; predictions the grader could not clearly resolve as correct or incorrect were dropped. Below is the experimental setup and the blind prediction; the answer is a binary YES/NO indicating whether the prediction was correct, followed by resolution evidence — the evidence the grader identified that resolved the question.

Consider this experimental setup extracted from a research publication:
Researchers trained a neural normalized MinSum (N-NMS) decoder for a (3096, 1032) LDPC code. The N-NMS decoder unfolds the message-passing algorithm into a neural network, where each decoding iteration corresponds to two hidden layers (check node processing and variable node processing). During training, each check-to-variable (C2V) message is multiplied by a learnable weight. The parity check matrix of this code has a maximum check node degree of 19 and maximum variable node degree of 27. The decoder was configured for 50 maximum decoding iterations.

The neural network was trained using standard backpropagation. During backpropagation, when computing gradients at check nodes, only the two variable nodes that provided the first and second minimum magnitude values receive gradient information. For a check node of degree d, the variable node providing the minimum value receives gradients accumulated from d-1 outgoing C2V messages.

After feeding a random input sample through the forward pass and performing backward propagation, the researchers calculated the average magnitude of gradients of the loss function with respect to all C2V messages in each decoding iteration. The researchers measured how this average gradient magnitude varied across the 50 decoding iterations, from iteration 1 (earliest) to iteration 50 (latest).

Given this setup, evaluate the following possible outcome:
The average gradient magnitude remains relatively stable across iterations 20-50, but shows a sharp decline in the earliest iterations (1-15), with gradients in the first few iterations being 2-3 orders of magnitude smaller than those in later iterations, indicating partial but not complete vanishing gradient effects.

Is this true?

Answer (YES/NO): NO